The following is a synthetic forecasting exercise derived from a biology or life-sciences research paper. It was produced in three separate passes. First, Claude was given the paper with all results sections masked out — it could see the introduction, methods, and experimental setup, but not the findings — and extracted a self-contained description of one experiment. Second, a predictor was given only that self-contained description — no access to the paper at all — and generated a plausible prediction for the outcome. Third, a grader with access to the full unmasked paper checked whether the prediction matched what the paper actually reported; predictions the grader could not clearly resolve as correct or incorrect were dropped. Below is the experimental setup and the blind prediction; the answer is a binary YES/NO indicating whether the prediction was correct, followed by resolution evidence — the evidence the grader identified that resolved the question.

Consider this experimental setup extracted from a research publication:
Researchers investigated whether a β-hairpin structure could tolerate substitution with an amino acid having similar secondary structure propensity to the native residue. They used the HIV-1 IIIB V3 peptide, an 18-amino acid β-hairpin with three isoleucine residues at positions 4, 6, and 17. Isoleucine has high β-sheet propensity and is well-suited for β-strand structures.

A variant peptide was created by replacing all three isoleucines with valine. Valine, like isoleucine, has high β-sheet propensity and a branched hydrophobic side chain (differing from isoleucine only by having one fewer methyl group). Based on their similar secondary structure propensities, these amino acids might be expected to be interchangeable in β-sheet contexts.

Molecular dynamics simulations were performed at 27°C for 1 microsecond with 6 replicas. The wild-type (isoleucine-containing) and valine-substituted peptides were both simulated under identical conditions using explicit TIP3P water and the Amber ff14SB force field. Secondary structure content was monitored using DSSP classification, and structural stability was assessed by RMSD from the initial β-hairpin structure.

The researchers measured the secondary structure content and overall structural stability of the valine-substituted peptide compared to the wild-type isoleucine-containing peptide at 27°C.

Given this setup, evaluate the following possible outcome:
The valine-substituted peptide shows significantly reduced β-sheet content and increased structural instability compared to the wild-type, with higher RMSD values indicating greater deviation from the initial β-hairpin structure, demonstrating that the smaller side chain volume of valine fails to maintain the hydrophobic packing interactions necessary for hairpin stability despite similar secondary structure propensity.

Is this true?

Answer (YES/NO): NO